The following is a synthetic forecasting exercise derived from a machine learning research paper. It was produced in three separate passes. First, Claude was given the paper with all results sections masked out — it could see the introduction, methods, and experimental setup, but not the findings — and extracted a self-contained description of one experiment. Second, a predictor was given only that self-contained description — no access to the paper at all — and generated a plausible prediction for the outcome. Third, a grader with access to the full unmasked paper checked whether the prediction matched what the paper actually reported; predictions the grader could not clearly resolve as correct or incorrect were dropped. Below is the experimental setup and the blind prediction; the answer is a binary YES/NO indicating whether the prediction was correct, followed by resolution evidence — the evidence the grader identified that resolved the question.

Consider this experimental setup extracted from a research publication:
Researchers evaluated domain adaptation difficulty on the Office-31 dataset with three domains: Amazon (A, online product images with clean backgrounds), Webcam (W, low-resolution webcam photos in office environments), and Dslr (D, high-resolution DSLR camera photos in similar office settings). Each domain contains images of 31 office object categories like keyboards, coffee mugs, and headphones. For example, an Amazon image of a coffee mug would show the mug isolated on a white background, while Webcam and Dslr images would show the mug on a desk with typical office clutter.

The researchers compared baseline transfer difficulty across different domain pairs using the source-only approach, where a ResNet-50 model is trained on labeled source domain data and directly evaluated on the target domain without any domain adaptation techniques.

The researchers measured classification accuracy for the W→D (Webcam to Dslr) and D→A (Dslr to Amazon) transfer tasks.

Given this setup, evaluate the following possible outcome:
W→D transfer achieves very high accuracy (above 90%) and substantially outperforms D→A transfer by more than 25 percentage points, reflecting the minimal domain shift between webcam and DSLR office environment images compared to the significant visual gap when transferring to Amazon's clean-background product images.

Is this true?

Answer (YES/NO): YES